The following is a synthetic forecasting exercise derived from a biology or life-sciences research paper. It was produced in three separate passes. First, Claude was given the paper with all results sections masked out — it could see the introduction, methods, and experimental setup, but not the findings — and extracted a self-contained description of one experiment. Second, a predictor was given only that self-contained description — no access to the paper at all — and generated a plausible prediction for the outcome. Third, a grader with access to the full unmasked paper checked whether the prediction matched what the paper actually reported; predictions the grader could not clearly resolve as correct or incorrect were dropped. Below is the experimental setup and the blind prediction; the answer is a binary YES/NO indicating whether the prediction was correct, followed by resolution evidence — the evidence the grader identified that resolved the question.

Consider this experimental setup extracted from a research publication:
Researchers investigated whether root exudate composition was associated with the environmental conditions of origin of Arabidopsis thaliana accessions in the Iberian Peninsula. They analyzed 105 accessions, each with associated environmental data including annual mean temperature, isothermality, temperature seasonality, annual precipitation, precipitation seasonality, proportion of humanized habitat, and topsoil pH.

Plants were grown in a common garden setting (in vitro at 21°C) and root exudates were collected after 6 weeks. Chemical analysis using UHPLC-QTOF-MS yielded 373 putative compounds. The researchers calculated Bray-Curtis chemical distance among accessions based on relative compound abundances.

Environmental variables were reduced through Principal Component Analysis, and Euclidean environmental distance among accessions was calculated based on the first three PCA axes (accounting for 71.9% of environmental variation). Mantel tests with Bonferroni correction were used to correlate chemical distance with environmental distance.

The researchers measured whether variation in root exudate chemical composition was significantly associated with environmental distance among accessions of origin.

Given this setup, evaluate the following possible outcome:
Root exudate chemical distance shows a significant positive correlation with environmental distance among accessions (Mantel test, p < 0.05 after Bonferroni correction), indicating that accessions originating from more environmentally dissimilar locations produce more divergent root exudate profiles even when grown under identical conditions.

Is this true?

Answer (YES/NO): NO